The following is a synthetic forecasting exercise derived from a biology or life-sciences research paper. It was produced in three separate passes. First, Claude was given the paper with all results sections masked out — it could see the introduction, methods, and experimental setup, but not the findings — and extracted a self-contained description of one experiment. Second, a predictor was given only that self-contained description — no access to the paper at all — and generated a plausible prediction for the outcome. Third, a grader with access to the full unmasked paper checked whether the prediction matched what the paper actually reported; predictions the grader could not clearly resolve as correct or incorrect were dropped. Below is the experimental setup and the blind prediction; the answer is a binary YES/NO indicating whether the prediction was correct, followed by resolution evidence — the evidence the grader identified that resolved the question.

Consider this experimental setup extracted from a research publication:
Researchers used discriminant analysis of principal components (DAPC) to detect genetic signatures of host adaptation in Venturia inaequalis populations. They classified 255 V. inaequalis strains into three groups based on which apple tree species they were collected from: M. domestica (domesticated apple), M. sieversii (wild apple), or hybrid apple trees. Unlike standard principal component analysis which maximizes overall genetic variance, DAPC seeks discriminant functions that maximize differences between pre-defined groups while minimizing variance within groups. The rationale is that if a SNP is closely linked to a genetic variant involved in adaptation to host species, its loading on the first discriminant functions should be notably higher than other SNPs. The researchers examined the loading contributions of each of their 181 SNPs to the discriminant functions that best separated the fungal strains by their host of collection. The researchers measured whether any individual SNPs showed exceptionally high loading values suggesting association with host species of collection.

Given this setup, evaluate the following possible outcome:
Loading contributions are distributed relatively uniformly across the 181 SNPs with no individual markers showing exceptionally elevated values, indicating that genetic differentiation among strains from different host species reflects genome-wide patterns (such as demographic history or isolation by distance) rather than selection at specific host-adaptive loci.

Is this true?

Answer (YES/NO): NO